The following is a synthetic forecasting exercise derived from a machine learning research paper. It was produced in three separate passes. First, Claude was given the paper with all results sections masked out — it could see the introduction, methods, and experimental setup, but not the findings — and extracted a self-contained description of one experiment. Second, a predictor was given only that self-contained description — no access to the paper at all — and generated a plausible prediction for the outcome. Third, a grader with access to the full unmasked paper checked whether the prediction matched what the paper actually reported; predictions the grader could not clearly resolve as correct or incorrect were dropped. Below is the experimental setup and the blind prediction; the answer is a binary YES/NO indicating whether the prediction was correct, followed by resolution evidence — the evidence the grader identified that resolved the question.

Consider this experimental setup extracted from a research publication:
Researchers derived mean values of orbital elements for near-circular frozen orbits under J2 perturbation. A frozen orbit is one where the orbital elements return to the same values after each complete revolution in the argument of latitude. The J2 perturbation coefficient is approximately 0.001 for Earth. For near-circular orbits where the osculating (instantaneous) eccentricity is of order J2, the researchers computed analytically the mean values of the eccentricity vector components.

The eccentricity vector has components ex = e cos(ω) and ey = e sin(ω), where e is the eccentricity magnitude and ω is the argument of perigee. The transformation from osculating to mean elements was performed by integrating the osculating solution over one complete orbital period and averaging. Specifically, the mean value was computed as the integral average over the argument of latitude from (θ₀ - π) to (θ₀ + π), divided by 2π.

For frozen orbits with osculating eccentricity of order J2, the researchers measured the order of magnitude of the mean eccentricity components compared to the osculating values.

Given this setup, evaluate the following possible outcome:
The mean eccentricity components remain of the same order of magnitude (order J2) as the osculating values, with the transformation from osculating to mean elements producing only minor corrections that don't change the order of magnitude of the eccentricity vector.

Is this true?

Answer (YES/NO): NO